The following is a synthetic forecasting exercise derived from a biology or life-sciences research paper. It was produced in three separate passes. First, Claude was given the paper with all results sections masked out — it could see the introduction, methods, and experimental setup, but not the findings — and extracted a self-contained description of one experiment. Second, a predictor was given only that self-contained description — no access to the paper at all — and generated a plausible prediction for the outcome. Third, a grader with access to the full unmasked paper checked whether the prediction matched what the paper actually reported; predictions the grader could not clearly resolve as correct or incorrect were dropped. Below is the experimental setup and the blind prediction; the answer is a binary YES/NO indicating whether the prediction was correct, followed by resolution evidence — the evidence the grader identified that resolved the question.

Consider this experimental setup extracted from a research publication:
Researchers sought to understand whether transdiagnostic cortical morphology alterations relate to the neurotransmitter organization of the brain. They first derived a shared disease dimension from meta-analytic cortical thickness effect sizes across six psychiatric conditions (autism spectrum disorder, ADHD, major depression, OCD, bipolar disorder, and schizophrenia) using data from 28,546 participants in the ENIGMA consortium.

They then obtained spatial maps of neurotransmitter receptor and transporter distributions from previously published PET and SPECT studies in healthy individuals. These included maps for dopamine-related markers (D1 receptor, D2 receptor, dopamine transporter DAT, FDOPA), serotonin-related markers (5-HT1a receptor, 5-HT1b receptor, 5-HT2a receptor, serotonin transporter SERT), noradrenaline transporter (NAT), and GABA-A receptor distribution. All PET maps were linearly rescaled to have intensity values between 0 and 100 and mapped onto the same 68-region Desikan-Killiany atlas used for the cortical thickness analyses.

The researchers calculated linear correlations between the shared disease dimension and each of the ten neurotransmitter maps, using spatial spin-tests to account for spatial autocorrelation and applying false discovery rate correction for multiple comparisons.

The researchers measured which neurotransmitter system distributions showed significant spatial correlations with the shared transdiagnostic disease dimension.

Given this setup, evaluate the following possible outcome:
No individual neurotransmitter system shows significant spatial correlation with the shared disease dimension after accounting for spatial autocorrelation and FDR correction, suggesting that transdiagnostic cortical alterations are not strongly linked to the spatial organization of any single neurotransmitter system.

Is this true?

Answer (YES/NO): NO